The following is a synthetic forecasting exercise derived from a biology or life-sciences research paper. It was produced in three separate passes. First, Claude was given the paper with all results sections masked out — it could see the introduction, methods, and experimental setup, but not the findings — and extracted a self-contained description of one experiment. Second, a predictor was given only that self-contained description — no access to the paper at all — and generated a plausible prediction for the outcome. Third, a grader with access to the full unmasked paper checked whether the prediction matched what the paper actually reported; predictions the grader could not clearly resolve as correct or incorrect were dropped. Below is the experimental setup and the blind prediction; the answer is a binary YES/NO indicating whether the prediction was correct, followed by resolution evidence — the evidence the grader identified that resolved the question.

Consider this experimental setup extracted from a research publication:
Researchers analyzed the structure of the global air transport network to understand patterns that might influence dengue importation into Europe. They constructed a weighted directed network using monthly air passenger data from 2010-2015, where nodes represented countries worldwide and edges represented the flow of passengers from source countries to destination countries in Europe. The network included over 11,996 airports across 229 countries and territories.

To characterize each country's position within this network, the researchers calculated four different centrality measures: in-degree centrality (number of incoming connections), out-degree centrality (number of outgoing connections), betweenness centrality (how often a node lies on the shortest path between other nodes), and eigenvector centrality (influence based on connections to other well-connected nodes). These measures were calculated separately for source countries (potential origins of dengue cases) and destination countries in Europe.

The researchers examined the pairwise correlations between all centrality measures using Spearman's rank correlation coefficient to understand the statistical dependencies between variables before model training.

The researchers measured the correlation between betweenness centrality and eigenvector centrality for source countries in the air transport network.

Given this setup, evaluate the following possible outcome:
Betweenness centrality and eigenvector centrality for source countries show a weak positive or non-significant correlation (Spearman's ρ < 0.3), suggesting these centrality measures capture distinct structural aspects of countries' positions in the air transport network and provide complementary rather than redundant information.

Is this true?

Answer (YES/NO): NO